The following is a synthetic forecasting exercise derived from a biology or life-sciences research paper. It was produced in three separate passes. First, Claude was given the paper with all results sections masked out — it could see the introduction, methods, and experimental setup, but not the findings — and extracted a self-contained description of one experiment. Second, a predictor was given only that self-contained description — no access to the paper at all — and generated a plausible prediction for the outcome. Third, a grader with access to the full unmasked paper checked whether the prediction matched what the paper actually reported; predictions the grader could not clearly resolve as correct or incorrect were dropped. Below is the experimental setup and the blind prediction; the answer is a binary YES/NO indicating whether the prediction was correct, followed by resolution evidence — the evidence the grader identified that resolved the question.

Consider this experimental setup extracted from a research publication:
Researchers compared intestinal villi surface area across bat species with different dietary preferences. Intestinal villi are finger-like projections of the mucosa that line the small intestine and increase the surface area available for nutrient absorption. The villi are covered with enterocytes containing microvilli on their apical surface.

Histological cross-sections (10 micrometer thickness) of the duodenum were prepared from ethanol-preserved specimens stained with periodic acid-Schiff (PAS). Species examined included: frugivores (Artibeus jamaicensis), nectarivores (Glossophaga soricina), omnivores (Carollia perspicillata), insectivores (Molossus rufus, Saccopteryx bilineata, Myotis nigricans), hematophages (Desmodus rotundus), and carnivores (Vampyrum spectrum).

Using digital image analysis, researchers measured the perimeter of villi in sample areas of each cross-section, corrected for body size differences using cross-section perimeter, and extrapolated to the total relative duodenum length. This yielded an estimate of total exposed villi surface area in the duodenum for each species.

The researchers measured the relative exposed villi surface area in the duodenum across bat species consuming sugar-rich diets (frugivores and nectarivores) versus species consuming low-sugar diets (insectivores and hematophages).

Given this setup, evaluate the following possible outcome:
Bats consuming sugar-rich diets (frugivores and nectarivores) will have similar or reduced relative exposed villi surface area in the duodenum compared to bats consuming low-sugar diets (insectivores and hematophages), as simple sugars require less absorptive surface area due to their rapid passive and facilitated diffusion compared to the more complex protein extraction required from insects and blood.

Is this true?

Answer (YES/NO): NO